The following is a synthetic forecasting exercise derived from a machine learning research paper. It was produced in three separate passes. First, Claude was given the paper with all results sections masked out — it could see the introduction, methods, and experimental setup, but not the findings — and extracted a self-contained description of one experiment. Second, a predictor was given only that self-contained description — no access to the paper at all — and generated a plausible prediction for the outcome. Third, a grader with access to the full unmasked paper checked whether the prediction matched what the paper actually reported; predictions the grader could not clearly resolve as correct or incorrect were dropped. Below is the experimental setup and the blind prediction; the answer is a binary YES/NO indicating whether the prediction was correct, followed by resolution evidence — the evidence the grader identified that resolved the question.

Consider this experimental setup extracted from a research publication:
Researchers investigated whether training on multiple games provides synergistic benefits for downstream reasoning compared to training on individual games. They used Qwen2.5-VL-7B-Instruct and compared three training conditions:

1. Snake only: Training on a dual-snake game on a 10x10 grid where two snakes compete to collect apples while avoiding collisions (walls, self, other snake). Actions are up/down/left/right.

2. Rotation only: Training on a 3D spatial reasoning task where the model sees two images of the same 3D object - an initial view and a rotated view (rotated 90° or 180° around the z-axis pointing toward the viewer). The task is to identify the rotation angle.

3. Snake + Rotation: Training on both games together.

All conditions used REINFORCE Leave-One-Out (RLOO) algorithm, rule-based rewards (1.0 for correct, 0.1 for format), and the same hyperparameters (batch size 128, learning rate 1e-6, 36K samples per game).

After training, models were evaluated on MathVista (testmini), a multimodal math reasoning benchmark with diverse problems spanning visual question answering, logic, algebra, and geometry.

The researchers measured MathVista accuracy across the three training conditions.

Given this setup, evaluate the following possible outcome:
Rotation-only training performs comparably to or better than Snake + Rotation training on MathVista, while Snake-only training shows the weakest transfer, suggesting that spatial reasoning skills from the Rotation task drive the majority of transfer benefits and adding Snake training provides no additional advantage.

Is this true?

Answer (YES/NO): NO